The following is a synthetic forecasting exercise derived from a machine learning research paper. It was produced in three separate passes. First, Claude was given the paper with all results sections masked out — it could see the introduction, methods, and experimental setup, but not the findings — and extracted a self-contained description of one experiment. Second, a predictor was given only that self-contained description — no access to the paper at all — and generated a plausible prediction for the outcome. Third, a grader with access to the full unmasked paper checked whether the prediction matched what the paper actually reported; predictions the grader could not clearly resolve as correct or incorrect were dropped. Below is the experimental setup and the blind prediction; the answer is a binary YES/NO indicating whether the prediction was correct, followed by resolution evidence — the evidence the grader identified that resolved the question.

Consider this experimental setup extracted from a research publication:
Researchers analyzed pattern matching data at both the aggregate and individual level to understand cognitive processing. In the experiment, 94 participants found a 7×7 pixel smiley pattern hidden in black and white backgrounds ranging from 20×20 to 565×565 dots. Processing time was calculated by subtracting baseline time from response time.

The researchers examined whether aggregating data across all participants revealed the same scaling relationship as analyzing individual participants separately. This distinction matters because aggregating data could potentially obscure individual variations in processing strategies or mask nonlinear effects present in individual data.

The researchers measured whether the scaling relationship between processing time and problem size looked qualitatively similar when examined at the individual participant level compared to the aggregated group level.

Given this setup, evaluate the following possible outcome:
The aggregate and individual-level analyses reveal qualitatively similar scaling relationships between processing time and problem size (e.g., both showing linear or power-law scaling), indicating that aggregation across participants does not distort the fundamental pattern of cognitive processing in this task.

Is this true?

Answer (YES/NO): NO